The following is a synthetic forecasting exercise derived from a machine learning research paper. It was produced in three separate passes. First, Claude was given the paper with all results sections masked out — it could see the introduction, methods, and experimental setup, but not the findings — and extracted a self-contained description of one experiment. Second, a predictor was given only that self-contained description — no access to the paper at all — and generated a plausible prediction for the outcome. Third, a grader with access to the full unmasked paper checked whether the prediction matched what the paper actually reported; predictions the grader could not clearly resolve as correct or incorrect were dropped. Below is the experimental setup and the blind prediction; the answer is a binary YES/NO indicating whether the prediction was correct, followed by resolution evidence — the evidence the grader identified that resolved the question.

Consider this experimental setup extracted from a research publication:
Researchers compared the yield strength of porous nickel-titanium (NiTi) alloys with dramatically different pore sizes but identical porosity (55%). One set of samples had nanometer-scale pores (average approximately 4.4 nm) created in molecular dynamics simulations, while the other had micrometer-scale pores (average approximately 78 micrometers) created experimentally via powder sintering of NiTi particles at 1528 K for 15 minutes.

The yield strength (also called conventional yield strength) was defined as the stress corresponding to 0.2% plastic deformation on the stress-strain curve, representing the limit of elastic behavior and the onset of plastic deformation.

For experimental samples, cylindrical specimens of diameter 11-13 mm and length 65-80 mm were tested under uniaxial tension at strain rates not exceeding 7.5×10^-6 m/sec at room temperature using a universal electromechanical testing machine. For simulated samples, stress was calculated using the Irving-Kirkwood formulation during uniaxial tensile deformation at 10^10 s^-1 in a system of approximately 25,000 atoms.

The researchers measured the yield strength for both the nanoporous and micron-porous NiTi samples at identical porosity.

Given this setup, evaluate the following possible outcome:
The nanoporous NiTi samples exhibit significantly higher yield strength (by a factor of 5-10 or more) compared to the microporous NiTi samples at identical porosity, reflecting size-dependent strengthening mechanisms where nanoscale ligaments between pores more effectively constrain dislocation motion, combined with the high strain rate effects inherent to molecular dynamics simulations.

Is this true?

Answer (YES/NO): YES